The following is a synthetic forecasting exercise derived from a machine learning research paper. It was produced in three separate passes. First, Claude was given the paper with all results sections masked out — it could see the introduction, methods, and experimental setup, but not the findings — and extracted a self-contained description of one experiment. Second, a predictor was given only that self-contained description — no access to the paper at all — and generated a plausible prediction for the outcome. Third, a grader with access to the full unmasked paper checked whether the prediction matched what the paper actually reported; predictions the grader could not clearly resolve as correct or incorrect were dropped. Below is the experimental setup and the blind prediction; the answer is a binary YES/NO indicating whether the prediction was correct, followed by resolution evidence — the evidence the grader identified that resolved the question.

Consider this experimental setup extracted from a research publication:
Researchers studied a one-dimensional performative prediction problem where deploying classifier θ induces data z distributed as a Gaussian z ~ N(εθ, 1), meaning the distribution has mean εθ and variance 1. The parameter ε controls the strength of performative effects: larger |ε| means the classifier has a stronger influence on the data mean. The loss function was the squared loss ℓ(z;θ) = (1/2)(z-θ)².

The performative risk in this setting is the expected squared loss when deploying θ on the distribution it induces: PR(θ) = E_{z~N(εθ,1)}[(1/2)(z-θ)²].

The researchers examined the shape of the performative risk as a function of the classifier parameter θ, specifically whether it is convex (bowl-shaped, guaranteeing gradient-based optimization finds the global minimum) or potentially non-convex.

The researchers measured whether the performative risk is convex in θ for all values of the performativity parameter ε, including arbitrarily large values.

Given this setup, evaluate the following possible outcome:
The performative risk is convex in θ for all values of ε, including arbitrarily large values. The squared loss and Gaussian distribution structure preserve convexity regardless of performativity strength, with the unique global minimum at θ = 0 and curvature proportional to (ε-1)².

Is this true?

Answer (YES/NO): YES